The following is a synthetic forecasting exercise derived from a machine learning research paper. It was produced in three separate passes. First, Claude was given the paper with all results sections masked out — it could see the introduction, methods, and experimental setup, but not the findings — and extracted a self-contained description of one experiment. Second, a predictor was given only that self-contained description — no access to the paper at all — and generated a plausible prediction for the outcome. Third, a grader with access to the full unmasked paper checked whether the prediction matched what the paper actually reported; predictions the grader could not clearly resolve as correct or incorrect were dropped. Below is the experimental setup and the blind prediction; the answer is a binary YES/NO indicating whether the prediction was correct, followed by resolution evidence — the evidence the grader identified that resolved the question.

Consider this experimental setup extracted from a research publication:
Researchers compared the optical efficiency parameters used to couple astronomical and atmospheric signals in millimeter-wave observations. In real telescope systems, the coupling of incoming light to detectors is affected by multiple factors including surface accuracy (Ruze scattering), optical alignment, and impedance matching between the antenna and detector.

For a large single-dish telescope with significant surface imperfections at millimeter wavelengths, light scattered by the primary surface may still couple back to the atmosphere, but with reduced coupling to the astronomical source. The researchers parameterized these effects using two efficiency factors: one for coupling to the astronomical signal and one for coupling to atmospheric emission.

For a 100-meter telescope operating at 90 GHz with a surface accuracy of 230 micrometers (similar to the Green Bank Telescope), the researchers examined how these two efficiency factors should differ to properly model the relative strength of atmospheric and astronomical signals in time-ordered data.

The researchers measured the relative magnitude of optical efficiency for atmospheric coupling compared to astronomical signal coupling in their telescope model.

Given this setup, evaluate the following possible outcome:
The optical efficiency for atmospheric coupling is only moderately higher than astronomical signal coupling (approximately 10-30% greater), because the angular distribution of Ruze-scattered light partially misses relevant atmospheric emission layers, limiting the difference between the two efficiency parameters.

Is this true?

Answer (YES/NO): NO